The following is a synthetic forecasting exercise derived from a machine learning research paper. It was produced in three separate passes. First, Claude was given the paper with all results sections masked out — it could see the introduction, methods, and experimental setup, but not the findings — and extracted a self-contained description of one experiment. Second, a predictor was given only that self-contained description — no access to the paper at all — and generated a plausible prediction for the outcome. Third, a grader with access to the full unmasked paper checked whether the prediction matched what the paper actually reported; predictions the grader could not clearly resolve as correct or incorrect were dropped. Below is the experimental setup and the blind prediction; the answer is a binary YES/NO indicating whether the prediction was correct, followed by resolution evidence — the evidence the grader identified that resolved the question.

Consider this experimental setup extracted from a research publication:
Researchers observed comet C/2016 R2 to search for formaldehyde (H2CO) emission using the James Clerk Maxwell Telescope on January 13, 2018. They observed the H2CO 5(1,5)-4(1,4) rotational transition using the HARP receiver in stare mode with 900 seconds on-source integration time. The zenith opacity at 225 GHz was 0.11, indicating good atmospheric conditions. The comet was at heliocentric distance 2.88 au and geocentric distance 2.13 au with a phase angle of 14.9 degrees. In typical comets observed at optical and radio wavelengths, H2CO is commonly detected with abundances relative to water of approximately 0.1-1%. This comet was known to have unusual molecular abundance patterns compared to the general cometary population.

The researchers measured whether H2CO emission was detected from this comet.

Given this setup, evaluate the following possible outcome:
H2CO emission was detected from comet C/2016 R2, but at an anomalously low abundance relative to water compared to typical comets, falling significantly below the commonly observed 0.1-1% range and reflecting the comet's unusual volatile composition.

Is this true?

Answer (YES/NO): NO